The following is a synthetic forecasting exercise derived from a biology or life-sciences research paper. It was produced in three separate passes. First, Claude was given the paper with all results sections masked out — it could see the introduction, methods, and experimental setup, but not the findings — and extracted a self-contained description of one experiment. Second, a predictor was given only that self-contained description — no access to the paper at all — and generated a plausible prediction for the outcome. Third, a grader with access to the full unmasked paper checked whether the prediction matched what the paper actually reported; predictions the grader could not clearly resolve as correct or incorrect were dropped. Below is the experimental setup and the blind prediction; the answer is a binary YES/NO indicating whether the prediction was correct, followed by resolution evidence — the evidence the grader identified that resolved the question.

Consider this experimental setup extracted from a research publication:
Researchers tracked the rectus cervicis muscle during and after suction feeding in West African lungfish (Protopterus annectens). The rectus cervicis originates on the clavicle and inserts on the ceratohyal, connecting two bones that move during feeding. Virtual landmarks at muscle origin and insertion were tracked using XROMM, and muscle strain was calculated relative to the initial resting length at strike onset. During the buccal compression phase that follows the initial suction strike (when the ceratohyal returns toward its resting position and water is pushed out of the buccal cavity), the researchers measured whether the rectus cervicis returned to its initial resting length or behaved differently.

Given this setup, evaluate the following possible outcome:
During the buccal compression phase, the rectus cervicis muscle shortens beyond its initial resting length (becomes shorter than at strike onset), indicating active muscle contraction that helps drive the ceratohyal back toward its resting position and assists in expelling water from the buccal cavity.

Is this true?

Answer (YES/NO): NO